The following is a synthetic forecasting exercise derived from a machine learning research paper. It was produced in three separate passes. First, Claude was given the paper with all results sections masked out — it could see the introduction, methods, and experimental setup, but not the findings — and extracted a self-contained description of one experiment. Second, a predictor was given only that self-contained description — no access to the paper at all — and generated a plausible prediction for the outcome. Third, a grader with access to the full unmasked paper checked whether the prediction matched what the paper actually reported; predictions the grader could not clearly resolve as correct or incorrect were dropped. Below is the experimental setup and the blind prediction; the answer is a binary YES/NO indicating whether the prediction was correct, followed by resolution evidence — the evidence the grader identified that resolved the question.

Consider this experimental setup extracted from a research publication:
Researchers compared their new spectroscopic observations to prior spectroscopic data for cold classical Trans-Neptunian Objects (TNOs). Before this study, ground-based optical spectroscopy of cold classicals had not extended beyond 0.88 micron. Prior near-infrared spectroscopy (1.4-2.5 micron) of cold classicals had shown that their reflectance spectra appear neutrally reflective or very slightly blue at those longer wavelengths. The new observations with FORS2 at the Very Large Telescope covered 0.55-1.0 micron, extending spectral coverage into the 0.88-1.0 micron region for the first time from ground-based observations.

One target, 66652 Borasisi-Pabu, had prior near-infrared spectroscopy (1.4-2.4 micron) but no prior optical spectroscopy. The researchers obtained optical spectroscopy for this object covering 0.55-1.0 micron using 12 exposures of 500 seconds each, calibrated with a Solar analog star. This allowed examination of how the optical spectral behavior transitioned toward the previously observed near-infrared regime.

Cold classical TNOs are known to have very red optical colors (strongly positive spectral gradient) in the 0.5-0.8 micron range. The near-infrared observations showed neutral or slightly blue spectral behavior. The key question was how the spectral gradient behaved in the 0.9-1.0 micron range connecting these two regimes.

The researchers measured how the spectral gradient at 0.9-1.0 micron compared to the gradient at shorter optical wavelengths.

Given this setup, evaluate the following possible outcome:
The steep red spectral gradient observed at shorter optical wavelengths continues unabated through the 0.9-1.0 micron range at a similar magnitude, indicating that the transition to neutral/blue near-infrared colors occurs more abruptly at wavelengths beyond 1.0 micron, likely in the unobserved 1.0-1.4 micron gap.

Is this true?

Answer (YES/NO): NO